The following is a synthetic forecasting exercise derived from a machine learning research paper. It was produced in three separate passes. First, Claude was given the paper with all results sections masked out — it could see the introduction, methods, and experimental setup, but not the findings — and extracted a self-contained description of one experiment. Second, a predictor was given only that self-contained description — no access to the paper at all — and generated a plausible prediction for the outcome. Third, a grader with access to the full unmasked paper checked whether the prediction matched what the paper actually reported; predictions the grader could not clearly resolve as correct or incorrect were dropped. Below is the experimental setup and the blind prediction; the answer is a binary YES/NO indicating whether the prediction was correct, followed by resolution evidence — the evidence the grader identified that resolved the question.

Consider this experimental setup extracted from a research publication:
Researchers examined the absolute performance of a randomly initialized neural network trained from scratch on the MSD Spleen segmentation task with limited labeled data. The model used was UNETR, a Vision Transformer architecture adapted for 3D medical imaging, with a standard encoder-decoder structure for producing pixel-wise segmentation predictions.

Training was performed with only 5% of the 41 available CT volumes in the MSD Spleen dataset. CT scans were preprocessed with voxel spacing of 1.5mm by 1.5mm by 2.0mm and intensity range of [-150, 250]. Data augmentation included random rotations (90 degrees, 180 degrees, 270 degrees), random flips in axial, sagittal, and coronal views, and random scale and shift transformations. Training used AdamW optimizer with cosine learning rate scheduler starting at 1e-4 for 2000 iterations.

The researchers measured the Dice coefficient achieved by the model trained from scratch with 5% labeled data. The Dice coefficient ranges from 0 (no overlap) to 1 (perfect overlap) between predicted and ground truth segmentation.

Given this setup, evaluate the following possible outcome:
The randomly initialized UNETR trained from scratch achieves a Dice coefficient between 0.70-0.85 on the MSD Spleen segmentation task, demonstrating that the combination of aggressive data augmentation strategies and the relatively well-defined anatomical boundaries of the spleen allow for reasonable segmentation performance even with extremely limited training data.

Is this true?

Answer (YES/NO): NO